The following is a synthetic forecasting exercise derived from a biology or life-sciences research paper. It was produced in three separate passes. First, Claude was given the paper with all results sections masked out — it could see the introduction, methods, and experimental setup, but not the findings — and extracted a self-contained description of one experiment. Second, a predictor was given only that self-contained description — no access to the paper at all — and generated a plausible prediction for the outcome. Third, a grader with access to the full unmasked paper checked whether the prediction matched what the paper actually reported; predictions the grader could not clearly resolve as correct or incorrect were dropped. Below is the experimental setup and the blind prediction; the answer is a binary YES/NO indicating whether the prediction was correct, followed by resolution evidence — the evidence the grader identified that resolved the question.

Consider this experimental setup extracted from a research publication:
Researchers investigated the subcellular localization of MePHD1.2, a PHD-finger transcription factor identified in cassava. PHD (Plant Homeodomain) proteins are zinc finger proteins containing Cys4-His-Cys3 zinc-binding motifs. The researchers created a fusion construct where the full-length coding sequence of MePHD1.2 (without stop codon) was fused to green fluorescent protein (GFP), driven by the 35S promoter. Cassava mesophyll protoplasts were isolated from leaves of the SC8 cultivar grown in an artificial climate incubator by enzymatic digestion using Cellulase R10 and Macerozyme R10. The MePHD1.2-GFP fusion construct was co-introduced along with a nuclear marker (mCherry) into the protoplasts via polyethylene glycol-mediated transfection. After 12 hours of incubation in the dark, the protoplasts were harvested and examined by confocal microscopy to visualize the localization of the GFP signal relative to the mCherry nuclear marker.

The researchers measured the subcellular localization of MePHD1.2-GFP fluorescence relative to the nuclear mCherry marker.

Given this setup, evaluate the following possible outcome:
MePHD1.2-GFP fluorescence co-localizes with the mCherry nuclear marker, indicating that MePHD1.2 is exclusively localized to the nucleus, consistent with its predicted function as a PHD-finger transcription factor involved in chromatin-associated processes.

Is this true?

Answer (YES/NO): YES